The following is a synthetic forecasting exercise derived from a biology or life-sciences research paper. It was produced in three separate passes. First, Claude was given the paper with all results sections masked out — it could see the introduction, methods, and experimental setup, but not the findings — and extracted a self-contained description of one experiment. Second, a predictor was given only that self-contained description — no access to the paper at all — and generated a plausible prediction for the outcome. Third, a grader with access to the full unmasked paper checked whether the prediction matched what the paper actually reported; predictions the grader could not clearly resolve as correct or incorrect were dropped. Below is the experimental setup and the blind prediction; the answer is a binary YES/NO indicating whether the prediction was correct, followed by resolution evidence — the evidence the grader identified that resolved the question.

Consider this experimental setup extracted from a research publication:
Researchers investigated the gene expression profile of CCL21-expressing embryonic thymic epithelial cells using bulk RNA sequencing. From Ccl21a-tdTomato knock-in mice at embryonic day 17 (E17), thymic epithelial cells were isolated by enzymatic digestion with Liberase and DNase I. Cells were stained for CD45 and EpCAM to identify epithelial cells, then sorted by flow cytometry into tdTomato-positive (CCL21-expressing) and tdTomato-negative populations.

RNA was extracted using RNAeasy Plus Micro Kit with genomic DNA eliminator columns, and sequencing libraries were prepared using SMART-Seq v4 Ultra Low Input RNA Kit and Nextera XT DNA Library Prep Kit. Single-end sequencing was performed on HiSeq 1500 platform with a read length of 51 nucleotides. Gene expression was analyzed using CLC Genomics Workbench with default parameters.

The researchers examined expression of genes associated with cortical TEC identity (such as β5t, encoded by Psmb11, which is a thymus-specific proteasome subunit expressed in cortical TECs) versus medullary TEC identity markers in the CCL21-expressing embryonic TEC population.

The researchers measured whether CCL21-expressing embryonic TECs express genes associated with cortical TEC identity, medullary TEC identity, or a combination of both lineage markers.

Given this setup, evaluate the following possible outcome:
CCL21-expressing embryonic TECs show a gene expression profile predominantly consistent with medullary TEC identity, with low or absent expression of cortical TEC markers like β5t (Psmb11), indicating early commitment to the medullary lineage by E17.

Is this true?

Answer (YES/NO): NO